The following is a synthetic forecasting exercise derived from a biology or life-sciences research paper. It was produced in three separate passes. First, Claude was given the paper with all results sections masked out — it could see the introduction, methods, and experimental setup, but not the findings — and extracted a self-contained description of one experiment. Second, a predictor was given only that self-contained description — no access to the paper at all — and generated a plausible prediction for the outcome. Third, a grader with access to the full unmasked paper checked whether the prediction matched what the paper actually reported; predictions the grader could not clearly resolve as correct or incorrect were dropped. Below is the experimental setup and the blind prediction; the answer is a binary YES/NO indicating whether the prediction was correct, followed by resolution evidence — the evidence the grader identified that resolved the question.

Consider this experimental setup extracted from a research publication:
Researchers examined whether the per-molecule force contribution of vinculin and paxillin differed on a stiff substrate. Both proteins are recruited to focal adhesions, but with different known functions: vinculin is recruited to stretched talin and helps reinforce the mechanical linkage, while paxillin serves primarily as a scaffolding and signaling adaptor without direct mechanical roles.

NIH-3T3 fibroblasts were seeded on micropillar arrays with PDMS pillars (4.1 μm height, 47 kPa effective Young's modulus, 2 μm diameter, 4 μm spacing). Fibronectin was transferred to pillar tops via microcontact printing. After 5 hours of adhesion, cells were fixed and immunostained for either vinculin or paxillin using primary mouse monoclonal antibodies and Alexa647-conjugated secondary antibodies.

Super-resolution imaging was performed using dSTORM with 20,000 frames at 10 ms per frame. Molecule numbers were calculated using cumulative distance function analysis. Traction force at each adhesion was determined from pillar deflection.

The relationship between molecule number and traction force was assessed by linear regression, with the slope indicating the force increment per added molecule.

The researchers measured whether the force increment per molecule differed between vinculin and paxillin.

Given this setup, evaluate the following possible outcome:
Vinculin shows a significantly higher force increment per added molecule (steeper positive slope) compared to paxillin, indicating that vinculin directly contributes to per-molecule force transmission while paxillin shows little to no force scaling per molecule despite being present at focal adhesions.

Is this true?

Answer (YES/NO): NO